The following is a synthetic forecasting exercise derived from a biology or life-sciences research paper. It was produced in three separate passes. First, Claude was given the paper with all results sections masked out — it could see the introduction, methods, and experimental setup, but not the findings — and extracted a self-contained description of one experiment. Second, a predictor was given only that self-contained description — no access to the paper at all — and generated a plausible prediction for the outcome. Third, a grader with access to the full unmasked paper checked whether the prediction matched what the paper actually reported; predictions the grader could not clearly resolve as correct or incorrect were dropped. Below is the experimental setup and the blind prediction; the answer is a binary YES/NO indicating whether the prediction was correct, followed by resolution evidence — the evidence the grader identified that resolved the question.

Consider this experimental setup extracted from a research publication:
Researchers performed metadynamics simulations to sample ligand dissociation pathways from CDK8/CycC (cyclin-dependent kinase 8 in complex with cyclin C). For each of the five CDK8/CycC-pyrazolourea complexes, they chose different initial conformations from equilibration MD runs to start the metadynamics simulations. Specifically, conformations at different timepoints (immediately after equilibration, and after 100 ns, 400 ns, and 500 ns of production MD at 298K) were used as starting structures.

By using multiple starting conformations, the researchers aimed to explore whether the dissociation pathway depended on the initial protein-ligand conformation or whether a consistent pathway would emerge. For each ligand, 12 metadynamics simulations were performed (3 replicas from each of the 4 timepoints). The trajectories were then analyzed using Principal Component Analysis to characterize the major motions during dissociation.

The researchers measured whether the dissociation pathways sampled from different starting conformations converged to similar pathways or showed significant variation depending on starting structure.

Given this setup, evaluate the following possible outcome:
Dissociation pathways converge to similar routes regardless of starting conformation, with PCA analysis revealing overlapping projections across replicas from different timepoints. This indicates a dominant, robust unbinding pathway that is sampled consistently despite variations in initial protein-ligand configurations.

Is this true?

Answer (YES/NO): YES